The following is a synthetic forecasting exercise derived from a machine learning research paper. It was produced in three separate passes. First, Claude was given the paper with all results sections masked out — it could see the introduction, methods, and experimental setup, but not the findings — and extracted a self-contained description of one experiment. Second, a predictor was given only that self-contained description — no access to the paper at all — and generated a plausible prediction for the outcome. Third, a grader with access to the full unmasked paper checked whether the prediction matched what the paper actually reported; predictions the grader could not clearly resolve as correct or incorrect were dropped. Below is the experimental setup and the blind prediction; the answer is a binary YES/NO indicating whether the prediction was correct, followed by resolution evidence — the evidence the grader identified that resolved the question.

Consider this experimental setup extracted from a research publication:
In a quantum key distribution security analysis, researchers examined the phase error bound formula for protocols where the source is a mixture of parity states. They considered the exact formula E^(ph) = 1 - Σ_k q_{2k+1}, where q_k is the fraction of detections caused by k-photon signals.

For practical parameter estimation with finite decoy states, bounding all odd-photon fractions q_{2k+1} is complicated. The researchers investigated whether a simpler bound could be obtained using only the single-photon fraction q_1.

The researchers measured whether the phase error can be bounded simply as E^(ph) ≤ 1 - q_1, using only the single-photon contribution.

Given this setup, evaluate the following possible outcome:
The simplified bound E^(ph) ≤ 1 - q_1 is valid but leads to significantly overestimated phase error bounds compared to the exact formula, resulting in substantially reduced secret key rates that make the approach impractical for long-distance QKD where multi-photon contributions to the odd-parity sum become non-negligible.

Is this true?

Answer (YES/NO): NO